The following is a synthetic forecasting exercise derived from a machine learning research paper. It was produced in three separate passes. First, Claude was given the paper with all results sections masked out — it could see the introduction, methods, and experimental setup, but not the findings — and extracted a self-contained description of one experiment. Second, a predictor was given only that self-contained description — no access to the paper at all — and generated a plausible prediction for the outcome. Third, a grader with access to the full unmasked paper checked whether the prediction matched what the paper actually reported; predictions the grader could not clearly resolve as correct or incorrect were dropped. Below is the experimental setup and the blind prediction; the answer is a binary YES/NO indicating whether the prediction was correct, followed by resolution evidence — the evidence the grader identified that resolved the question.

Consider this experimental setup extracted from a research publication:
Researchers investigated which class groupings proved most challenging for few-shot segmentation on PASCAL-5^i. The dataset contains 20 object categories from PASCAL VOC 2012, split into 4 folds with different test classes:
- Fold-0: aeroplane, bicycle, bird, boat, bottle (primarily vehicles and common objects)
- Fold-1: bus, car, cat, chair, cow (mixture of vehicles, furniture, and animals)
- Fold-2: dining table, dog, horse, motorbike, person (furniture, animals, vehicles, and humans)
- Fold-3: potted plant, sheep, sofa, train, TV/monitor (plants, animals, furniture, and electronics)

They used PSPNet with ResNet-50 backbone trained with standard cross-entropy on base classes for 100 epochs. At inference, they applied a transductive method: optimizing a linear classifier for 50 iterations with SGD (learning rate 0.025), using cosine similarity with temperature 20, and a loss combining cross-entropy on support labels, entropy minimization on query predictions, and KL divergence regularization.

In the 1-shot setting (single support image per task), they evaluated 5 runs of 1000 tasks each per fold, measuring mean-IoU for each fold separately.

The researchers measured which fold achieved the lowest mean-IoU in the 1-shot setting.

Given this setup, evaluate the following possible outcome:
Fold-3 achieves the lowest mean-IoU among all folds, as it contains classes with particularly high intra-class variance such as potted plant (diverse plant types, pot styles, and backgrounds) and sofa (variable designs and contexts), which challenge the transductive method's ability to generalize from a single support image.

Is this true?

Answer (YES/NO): YES